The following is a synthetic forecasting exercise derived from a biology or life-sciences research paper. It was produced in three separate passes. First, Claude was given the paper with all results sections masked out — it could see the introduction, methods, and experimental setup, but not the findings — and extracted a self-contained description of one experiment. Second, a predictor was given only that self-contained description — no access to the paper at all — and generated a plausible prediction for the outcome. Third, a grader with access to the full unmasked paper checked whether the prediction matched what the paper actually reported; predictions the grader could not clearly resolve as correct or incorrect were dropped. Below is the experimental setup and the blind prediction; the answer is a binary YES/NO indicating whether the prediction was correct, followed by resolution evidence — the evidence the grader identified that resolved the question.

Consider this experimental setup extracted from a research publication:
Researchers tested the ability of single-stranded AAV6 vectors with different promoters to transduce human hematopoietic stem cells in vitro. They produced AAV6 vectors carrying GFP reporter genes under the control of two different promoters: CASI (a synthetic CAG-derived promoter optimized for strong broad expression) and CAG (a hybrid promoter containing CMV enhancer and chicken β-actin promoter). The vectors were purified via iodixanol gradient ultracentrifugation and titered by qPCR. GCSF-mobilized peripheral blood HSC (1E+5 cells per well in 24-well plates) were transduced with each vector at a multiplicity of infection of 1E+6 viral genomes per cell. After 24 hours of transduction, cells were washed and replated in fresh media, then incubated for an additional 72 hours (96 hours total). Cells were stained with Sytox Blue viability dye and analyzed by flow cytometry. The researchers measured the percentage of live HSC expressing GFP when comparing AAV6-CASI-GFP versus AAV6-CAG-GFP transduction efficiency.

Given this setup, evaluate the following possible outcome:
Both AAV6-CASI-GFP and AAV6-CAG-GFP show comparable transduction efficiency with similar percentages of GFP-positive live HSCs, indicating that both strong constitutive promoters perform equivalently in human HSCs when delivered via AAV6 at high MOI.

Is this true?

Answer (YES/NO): NO